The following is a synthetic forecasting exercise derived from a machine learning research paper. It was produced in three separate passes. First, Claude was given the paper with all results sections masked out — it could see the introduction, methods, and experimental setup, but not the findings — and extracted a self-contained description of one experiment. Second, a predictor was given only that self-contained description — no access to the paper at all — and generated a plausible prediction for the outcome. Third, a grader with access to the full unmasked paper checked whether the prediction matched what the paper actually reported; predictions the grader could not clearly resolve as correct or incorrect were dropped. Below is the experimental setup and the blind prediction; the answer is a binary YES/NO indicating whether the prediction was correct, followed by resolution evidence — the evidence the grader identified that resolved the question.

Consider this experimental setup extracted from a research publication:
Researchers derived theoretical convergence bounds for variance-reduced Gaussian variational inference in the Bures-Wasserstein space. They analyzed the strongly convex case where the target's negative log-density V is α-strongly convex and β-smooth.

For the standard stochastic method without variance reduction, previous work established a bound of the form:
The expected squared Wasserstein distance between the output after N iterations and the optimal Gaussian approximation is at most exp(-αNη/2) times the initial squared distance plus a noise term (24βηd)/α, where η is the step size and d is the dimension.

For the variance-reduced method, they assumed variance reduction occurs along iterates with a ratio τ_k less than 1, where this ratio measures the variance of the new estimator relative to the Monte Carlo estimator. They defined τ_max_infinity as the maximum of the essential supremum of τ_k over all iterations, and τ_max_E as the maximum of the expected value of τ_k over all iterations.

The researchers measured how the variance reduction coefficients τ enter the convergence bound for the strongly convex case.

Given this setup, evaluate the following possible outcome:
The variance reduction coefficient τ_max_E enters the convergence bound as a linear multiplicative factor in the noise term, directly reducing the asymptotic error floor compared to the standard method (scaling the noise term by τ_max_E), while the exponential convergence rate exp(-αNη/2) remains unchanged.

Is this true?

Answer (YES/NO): NO